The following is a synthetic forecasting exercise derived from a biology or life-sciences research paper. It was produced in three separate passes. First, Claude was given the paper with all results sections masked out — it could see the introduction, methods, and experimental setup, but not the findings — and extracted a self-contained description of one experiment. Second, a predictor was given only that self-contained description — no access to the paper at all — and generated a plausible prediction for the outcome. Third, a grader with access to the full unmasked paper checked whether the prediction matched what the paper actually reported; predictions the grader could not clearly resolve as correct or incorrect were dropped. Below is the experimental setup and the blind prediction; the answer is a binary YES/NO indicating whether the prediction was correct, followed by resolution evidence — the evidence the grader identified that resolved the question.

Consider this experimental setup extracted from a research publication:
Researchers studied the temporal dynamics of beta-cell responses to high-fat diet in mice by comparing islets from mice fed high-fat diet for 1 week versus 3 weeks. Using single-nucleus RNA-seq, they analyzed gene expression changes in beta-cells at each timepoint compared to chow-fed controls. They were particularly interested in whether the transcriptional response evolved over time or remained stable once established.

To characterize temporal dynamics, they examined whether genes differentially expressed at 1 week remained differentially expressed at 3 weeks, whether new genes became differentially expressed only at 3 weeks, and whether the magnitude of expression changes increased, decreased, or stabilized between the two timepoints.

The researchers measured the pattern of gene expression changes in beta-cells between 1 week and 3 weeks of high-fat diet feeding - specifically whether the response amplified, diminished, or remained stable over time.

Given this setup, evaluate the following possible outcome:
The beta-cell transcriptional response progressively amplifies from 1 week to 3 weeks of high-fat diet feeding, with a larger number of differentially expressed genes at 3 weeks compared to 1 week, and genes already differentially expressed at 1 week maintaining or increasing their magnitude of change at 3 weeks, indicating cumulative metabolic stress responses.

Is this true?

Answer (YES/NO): NO